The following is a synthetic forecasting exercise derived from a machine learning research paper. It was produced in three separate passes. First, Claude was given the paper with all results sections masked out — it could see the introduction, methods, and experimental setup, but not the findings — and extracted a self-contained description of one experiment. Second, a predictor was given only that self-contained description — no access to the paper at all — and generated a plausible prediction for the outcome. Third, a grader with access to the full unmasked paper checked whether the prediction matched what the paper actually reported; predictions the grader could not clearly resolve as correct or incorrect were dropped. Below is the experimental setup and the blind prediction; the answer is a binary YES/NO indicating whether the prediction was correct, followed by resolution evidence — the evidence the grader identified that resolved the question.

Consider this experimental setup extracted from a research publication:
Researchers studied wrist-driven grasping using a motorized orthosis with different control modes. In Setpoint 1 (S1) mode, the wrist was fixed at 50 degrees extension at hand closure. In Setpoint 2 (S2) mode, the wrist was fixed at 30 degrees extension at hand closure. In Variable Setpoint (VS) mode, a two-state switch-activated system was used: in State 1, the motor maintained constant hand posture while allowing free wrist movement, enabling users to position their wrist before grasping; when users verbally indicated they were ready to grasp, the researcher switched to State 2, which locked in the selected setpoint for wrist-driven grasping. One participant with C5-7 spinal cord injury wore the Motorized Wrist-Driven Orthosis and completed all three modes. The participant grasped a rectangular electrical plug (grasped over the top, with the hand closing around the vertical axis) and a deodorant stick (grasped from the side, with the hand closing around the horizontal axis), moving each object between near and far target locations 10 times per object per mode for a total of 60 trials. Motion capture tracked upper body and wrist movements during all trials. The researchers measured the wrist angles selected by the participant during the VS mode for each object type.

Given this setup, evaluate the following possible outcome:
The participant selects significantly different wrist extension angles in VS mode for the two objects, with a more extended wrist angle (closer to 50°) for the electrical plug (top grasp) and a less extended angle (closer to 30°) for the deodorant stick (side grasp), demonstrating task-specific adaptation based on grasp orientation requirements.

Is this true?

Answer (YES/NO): NO